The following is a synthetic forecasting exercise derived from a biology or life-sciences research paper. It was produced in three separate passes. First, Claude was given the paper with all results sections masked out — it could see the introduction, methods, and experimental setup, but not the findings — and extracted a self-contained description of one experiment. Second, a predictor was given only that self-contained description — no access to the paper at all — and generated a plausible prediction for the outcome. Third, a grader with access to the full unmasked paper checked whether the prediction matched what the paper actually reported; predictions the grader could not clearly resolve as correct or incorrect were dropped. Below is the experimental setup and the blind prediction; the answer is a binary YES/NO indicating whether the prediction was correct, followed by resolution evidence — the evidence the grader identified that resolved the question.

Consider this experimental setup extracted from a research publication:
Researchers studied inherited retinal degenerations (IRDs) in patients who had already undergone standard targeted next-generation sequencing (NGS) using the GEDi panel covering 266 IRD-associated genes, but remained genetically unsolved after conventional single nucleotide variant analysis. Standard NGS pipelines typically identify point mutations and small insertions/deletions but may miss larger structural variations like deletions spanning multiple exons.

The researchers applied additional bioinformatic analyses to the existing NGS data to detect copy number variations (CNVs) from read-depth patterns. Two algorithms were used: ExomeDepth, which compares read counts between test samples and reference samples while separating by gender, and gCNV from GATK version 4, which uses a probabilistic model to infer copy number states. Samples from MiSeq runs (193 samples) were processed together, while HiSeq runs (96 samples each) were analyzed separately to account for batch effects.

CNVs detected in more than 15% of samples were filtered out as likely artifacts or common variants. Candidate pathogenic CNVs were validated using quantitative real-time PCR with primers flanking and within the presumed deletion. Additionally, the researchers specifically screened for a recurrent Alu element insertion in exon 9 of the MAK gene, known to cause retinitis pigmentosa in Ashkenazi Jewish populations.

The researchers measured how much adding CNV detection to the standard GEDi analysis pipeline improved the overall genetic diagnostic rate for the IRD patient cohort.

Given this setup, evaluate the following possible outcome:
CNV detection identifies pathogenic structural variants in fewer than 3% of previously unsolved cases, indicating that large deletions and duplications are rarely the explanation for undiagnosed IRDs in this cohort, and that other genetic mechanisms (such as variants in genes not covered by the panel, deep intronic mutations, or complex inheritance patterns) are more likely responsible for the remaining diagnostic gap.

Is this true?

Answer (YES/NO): NO